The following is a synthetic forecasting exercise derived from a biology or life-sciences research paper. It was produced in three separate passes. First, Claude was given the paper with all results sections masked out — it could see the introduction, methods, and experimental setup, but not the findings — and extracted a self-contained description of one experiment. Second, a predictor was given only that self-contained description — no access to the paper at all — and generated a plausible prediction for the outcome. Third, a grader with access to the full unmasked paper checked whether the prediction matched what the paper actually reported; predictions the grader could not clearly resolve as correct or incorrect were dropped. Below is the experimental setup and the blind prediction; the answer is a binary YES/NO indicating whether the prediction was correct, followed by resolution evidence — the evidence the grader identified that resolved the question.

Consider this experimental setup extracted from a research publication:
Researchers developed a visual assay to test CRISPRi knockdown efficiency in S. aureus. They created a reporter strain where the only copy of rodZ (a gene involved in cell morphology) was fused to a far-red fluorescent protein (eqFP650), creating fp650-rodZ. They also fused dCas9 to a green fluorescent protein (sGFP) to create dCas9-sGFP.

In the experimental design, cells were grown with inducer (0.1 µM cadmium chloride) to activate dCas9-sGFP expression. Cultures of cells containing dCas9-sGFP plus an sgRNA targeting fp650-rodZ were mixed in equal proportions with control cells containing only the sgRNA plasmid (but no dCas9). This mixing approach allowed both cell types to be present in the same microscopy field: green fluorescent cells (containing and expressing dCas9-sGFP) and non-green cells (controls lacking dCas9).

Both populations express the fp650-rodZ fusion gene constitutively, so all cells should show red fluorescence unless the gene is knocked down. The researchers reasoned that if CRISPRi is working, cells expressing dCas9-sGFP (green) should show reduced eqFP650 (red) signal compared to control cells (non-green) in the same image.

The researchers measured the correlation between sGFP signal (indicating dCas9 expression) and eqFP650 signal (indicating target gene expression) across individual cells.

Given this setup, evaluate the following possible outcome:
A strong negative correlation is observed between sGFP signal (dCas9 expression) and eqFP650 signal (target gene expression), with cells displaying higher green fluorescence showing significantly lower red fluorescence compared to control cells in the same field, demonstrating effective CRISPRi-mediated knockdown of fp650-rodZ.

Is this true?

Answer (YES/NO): YES